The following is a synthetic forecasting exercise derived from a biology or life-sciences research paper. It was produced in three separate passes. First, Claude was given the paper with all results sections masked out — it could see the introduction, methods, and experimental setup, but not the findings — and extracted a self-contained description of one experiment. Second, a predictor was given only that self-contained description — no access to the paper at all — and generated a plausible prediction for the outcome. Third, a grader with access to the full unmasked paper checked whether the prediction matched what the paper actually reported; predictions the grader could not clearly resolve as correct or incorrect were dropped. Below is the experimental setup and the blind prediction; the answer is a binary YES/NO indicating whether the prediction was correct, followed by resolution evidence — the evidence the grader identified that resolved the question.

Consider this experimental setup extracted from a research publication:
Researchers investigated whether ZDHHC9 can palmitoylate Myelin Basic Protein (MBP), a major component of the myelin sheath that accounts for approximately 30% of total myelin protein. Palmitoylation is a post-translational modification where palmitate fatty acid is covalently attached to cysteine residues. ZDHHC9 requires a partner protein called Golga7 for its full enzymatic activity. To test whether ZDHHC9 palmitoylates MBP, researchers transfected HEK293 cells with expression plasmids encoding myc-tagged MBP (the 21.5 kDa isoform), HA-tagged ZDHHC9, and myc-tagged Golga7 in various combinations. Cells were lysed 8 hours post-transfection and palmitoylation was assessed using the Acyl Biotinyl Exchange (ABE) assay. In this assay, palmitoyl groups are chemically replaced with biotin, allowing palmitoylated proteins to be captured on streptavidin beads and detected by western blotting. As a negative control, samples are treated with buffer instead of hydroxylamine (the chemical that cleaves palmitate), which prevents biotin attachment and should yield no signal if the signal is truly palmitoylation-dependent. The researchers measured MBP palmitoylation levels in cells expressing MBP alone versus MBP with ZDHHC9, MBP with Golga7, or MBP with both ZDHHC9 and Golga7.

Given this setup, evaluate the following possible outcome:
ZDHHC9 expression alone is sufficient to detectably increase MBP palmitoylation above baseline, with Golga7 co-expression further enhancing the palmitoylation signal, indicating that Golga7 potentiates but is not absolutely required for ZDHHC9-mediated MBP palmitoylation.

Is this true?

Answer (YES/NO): NO